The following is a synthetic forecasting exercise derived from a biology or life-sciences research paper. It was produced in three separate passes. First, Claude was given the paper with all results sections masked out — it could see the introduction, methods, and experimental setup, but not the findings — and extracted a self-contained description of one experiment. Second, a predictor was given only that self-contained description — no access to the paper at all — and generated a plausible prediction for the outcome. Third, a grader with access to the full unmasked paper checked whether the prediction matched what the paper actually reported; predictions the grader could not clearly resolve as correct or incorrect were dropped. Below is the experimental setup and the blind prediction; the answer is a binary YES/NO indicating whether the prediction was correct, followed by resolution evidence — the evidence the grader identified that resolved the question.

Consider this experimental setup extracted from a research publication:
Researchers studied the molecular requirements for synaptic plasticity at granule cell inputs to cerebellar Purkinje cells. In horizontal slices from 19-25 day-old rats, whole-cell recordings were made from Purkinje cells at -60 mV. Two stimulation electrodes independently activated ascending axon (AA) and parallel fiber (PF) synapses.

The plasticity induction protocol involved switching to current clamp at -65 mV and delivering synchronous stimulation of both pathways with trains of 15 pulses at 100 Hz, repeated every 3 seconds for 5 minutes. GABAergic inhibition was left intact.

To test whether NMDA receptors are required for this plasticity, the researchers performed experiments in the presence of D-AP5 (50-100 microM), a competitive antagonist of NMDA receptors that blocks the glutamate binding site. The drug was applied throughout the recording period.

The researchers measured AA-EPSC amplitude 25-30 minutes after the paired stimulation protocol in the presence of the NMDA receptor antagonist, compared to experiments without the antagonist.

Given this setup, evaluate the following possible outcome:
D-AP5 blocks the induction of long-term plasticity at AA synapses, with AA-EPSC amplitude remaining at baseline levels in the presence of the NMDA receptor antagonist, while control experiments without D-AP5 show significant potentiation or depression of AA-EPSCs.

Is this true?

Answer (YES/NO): NO